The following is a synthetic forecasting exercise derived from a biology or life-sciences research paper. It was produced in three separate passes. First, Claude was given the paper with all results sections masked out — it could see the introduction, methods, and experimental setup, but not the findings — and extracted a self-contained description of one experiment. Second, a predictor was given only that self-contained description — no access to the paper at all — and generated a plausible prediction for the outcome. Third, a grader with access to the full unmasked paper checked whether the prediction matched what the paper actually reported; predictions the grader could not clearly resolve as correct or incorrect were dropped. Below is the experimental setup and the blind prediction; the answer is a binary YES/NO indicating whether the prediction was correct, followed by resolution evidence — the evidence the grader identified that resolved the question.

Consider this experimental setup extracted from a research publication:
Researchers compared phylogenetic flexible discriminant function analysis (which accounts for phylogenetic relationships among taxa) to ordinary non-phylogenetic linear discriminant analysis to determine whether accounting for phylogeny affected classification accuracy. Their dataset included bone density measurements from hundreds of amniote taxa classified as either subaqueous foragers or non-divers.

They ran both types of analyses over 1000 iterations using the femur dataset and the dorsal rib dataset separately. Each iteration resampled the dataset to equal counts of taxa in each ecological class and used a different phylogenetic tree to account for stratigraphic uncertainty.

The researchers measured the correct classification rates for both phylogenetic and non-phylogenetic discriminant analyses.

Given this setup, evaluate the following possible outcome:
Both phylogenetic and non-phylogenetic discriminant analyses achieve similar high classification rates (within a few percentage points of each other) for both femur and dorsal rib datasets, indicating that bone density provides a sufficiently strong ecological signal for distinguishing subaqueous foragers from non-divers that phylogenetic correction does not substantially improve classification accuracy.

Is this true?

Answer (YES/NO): YES